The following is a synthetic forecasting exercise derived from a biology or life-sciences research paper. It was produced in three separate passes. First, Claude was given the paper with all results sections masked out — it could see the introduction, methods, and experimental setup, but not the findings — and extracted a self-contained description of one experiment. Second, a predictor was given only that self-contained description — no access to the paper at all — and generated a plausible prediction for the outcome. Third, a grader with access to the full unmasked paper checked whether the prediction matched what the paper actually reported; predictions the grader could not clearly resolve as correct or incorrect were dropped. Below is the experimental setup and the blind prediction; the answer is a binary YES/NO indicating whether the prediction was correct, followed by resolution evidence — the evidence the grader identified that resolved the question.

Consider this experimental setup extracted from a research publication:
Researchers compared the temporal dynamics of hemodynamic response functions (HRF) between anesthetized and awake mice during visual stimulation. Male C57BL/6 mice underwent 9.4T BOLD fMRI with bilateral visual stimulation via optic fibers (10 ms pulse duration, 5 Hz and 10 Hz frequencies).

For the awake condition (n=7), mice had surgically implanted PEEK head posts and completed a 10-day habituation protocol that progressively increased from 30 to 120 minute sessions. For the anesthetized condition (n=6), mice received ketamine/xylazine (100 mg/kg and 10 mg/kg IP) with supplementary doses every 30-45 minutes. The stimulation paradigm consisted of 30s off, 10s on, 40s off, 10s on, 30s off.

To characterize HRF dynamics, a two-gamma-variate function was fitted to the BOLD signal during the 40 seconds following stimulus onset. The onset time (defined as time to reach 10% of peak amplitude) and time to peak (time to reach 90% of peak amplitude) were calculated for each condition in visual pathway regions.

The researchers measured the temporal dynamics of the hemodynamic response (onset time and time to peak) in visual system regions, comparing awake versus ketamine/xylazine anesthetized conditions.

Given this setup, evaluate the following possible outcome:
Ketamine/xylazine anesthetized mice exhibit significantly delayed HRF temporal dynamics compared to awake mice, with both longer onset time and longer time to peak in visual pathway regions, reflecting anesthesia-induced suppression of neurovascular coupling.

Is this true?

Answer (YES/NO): YES